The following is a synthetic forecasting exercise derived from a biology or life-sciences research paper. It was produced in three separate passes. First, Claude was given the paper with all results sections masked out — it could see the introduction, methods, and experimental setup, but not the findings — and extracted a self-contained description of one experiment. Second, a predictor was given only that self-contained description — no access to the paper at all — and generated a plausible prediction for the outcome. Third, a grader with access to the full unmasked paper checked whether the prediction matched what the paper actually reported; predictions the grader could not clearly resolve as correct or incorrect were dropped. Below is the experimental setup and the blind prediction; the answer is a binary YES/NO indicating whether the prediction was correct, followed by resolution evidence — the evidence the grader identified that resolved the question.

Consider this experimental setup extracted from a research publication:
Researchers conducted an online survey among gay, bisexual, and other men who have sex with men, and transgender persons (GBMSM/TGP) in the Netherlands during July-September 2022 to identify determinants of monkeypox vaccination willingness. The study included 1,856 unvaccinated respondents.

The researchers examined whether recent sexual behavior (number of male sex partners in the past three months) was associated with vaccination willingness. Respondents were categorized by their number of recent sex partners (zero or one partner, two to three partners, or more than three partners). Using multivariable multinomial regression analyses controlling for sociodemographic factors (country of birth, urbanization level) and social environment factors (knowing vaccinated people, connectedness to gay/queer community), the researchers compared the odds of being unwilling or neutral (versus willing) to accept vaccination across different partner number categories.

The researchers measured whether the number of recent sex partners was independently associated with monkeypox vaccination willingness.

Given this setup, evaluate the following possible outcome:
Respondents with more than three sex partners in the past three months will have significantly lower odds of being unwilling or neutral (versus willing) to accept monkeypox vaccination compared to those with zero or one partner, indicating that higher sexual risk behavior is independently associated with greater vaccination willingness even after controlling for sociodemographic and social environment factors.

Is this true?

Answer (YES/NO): YES